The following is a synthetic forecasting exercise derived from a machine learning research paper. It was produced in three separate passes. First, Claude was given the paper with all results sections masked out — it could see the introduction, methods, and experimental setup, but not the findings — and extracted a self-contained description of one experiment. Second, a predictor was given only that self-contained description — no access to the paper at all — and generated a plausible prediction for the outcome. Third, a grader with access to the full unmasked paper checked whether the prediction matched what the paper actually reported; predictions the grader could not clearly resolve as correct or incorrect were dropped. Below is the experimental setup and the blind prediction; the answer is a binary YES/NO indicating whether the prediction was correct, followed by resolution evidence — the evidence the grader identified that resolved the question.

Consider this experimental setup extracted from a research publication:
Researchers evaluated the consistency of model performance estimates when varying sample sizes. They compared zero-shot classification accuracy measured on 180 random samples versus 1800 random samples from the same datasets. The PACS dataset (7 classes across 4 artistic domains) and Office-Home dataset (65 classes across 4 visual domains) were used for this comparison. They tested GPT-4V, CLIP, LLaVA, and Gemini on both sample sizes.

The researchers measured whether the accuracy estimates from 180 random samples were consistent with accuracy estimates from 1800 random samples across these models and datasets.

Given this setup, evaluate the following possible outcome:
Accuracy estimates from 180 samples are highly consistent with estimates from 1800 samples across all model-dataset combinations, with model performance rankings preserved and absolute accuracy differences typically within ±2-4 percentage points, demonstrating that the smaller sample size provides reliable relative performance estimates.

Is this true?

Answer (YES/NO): NO